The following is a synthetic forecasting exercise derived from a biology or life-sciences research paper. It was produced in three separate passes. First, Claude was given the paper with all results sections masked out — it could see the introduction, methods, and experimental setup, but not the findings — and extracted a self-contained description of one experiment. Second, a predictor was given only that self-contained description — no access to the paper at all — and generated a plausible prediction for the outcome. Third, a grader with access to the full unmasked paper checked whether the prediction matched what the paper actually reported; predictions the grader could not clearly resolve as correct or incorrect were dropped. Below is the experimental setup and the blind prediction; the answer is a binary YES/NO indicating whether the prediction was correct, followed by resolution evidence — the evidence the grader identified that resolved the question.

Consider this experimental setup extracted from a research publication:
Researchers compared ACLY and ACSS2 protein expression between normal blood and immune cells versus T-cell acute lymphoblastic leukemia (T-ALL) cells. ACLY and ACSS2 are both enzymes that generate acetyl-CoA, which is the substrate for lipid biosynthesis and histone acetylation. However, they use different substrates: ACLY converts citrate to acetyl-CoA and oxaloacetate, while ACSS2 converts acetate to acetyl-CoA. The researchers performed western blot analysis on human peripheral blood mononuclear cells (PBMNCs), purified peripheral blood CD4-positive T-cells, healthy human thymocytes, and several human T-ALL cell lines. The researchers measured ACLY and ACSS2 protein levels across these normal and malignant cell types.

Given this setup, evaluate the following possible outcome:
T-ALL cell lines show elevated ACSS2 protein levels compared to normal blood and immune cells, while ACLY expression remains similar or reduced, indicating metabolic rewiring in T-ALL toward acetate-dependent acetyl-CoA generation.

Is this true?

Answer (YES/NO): NO